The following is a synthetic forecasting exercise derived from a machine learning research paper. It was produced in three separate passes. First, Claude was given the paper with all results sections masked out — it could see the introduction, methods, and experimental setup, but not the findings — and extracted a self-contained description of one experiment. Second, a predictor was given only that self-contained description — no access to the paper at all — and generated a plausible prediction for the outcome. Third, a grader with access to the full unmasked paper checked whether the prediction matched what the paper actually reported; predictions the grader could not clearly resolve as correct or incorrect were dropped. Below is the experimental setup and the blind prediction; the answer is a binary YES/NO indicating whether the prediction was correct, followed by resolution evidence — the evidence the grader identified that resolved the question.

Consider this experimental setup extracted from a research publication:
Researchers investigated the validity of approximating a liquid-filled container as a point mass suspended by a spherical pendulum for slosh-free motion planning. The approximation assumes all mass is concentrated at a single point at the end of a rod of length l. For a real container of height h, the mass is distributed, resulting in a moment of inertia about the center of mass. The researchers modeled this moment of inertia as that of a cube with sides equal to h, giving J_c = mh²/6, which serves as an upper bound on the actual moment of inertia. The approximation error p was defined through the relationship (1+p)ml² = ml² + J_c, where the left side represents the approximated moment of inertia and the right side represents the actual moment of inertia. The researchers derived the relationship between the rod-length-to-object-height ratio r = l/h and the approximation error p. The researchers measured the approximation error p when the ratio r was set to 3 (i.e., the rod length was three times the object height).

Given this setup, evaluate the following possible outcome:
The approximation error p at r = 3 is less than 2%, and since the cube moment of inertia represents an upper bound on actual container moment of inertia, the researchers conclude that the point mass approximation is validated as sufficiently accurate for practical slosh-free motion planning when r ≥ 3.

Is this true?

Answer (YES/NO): YES